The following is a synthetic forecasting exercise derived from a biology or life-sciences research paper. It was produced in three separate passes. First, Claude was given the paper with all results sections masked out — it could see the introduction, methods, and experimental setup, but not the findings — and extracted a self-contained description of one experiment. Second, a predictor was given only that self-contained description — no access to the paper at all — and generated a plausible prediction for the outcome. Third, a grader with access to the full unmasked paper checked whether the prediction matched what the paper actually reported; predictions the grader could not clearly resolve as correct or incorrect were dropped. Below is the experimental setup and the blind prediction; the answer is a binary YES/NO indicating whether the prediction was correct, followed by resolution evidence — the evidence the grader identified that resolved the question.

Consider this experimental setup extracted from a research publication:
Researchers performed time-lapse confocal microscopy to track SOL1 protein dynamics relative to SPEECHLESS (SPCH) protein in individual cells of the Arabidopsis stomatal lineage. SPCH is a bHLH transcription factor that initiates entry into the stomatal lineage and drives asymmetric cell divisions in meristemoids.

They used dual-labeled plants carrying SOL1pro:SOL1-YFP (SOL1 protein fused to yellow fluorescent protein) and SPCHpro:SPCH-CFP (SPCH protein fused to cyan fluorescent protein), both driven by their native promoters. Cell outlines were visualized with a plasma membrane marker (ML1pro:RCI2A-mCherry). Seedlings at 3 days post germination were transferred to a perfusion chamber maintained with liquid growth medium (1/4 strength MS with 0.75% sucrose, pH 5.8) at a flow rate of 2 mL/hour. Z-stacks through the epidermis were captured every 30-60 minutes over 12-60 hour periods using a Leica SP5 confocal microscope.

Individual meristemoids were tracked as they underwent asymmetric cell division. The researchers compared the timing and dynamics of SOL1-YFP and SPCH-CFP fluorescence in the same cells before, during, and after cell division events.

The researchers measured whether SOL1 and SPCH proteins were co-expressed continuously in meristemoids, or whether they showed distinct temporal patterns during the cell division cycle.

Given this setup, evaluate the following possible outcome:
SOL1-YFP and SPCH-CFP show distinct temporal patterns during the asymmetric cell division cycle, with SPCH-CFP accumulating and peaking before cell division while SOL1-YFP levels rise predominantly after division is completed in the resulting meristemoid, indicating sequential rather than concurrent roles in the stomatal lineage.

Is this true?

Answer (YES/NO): NO